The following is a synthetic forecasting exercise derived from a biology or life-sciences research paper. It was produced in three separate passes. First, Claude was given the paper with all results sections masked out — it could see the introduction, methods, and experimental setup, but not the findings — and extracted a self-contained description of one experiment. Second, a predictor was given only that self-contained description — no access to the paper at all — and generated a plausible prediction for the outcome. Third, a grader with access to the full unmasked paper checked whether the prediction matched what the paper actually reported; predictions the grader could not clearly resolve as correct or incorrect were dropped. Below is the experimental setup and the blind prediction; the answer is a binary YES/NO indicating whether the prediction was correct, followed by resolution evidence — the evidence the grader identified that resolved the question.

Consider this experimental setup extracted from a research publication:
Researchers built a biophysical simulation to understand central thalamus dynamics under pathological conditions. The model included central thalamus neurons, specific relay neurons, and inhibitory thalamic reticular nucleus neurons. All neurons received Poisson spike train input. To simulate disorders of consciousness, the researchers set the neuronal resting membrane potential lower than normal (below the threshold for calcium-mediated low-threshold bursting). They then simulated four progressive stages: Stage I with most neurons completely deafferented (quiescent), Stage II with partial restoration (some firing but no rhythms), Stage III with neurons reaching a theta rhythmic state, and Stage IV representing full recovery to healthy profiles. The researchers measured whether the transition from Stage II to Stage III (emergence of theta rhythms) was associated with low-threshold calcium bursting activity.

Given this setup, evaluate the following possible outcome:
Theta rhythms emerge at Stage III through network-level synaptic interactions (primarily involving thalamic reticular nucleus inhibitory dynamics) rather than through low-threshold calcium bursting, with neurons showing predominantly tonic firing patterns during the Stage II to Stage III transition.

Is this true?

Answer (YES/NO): NO